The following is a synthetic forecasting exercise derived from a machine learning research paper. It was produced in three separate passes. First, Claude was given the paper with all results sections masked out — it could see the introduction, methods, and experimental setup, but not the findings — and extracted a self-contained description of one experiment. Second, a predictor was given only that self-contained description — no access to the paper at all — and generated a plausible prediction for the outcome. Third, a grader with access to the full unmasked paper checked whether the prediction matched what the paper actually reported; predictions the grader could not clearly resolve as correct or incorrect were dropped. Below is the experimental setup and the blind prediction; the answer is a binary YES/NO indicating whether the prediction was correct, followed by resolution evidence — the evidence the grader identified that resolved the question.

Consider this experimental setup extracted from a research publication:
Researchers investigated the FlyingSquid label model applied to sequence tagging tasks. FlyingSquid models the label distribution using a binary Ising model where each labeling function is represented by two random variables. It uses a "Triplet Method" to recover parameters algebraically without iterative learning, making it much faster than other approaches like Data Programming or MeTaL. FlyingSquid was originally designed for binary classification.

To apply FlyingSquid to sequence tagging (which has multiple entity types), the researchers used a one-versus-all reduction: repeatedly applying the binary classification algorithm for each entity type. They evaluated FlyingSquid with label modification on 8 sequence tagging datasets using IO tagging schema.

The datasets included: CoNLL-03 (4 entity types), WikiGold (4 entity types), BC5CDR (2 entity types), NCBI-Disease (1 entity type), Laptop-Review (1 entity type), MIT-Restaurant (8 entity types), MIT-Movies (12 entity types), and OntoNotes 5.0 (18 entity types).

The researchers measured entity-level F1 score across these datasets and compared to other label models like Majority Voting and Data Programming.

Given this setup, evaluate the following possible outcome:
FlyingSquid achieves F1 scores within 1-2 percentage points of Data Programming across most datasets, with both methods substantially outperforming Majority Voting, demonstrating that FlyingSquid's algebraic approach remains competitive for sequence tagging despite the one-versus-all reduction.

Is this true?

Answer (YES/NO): NO